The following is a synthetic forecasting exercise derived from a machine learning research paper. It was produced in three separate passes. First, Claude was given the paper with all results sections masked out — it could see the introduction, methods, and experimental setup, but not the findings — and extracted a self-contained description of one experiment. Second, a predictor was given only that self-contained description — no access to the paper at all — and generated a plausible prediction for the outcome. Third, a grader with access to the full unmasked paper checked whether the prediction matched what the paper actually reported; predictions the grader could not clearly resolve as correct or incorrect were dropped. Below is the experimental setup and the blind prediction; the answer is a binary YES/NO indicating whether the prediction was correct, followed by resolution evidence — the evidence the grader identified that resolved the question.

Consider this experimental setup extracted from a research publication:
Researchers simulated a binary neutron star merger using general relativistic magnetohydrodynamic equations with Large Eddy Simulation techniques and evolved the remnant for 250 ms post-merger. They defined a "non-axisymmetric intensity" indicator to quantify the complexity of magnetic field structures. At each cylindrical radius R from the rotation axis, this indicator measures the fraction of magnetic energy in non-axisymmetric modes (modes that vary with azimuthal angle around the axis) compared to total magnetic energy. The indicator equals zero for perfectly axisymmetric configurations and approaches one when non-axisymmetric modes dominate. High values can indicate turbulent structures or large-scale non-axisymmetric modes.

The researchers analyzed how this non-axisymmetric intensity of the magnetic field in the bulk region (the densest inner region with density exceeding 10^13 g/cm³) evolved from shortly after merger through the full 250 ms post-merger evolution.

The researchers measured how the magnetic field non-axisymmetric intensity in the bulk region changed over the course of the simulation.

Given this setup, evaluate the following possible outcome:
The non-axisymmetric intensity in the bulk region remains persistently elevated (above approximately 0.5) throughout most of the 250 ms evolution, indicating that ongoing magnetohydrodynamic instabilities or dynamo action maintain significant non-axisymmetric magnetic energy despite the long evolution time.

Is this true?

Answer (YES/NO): NO